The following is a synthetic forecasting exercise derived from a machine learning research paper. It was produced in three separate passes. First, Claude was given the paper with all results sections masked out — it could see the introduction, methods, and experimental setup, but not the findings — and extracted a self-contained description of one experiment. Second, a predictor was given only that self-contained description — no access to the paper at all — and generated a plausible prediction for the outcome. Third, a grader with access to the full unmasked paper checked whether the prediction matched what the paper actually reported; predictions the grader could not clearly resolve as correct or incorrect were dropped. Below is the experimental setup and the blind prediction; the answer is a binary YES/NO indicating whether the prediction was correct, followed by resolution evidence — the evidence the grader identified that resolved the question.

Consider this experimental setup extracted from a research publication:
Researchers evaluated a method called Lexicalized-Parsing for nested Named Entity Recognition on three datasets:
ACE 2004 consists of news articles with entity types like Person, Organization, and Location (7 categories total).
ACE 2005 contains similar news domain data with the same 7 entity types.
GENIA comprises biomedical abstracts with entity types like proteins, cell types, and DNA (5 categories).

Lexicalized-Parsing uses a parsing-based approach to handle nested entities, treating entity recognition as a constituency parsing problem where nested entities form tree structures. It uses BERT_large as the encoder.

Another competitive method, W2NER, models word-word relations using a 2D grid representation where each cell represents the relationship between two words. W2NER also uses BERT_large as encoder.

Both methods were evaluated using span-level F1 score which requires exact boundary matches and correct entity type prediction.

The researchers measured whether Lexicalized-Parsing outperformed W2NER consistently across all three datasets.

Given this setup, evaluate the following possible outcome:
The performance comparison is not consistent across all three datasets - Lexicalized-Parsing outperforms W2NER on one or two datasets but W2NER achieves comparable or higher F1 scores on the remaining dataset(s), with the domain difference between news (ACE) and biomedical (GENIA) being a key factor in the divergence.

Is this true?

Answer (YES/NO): YES